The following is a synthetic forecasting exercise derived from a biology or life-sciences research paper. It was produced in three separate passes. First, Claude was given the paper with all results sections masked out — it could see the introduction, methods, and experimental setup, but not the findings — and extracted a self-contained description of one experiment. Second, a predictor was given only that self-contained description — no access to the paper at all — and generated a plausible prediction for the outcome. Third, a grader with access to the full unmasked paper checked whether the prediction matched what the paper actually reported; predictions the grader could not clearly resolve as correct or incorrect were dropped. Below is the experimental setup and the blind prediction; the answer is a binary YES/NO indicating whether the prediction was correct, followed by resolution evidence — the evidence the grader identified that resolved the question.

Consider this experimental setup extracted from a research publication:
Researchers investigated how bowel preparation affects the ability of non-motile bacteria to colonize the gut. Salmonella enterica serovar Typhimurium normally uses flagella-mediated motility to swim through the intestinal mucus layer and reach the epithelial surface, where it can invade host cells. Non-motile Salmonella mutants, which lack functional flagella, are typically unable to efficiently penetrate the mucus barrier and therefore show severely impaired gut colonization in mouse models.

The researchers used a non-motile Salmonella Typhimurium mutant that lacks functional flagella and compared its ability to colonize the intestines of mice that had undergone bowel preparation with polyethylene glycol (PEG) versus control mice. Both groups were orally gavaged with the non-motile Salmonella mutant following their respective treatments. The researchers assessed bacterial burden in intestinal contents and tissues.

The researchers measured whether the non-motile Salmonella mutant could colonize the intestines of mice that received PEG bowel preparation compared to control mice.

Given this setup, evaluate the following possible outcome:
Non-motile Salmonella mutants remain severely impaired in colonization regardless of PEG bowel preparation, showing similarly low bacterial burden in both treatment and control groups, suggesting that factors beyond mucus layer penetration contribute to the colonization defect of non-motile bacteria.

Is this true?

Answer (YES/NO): NO